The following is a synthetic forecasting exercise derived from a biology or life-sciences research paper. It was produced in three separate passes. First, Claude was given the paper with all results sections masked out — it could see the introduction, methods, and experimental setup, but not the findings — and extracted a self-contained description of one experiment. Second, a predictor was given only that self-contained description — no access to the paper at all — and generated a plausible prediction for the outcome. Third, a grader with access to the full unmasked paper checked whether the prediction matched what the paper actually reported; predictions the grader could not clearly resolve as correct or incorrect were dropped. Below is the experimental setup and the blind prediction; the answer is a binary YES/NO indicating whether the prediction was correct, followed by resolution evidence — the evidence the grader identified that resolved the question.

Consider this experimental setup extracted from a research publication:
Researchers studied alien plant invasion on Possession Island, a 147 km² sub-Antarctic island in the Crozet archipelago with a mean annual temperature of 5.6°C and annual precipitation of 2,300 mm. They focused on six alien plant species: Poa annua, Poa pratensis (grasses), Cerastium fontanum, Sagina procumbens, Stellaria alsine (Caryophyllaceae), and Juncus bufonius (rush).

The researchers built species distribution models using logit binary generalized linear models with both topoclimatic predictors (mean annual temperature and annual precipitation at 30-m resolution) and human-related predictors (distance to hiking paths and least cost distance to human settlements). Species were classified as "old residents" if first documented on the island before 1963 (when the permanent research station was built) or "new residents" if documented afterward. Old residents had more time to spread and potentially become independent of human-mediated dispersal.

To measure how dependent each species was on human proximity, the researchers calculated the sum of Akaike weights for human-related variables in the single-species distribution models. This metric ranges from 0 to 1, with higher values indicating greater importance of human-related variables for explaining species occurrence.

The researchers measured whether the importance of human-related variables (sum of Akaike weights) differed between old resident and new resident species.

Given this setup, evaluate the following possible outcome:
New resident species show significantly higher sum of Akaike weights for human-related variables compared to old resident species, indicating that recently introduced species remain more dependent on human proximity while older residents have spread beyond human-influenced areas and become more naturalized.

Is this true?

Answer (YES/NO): YES